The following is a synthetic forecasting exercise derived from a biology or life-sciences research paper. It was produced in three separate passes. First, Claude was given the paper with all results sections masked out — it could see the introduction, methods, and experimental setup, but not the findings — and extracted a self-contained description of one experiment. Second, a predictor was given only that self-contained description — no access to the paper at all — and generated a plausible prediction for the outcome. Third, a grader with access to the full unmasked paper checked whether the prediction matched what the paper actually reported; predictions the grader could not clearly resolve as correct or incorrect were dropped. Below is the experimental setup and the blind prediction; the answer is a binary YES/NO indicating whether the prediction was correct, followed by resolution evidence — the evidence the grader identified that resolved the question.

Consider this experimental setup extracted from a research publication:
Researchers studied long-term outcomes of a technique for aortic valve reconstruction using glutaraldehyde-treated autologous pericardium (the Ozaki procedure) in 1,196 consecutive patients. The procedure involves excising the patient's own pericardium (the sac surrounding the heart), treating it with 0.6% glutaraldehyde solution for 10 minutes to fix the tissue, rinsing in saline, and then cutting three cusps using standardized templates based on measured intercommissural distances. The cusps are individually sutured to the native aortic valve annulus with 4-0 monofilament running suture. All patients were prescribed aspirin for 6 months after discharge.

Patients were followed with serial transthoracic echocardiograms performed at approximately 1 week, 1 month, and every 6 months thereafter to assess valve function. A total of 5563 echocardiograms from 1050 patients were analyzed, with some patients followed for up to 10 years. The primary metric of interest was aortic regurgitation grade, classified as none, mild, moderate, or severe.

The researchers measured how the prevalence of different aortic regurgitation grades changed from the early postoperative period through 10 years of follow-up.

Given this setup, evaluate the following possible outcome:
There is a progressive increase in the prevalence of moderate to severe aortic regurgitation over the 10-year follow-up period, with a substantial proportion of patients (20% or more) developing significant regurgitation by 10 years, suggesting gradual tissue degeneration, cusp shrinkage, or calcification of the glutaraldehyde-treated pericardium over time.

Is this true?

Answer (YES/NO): NO